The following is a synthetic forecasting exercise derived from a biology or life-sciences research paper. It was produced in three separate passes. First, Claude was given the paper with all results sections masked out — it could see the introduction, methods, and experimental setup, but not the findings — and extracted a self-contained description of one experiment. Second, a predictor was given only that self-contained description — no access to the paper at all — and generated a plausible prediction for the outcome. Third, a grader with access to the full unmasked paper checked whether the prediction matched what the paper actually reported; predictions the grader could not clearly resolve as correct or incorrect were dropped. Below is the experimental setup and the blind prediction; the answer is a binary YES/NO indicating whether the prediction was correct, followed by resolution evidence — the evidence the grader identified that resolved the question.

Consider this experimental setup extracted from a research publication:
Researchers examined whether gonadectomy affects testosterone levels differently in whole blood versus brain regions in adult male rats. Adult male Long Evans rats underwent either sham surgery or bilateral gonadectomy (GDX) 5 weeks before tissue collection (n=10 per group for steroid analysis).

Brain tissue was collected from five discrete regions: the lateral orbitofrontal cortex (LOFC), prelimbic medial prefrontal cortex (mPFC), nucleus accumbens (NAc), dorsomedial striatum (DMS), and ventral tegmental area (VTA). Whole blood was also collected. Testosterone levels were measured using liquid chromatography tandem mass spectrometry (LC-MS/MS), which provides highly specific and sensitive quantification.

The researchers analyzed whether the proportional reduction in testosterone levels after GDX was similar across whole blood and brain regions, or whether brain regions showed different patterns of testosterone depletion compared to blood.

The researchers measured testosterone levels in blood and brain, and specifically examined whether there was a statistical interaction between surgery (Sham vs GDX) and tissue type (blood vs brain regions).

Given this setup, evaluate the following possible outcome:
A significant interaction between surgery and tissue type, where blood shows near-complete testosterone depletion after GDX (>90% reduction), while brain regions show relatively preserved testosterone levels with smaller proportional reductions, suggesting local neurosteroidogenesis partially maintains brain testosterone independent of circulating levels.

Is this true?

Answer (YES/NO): NO